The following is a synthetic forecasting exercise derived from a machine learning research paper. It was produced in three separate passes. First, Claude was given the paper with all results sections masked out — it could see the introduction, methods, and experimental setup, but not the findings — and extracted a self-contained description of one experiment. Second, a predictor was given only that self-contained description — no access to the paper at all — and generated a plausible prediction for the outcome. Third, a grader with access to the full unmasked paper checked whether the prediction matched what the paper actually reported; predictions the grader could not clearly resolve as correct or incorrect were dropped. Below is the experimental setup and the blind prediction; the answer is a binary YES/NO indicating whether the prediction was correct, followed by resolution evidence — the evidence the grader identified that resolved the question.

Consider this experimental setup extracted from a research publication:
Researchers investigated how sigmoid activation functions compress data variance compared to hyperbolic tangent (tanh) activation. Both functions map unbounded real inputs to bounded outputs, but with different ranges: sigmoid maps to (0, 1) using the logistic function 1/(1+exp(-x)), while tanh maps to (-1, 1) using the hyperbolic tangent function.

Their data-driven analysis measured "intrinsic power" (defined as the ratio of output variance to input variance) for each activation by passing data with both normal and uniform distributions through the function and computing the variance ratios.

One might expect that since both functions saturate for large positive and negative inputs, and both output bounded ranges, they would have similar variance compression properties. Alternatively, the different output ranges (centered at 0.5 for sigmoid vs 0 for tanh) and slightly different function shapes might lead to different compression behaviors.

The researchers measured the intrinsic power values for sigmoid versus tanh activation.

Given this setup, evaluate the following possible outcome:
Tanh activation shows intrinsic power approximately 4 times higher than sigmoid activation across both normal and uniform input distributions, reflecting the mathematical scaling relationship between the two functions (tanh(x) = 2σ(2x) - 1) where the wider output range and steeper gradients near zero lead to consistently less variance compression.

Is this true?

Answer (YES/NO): NO